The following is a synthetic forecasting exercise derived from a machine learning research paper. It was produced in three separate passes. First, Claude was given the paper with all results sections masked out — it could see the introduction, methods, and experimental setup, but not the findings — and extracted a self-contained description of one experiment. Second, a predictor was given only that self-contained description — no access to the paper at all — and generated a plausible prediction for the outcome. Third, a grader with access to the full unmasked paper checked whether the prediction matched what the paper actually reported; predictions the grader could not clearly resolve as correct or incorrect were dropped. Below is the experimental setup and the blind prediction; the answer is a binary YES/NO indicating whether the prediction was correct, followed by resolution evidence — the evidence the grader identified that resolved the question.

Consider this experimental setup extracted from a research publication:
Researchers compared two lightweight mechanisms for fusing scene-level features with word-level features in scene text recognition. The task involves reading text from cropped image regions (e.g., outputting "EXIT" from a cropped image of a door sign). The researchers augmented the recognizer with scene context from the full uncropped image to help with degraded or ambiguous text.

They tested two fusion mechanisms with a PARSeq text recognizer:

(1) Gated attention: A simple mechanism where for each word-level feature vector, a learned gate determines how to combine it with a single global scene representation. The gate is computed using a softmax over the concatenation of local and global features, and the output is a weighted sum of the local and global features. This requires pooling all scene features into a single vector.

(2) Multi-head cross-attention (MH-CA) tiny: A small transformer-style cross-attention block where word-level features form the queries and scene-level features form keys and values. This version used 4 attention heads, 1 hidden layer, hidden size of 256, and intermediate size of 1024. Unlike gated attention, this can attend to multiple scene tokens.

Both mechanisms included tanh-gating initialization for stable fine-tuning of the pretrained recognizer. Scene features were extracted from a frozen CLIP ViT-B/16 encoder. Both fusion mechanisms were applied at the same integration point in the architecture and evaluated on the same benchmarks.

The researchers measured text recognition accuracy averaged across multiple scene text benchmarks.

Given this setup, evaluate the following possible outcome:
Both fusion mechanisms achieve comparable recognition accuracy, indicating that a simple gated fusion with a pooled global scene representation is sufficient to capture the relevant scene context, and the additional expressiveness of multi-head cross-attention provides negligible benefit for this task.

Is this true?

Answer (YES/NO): NO